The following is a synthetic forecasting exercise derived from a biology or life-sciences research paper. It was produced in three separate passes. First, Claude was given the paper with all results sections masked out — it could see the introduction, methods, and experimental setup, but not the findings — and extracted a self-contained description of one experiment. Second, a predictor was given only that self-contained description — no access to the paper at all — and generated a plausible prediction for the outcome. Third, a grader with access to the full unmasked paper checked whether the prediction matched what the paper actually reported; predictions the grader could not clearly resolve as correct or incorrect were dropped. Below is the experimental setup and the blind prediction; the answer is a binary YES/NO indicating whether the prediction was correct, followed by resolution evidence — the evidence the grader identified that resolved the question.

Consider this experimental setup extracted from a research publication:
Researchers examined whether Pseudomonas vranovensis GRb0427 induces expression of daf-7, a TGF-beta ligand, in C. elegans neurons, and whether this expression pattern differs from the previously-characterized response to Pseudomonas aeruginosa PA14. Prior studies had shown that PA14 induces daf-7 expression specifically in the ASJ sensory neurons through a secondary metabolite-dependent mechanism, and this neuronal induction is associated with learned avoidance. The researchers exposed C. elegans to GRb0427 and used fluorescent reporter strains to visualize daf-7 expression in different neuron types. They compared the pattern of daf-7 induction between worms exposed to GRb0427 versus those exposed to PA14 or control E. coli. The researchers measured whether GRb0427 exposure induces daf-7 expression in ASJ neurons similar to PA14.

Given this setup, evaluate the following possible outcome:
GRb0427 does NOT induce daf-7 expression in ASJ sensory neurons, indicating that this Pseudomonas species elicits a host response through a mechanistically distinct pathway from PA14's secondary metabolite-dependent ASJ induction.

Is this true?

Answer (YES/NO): YES